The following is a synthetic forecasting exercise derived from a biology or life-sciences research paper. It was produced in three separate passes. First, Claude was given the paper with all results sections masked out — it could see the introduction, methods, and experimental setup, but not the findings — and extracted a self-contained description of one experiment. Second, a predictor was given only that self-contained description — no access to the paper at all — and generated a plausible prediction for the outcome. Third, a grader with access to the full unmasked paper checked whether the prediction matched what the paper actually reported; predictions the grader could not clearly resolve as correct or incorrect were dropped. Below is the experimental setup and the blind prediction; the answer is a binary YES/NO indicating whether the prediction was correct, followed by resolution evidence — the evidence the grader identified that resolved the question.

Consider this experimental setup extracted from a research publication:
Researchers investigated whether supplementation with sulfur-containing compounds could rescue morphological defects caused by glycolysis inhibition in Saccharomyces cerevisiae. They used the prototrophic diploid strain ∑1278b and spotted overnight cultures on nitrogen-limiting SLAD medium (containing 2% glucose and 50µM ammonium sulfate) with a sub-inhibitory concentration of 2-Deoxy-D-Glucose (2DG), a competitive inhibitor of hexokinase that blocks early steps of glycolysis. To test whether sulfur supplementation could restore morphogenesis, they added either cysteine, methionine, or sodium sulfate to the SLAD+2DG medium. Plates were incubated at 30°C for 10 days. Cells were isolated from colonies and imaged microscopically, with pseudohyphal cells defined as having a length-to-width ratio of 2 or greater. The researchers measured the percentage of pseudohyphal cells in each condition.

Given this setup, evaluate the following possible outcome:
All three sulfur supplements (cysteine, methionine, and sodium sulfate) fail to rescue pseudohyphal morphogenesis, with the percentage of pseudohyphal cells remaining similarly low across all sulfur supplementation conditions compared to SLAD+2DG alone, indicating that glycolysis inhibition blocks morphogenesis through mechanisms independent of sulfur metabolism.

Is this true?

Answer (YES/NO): NO